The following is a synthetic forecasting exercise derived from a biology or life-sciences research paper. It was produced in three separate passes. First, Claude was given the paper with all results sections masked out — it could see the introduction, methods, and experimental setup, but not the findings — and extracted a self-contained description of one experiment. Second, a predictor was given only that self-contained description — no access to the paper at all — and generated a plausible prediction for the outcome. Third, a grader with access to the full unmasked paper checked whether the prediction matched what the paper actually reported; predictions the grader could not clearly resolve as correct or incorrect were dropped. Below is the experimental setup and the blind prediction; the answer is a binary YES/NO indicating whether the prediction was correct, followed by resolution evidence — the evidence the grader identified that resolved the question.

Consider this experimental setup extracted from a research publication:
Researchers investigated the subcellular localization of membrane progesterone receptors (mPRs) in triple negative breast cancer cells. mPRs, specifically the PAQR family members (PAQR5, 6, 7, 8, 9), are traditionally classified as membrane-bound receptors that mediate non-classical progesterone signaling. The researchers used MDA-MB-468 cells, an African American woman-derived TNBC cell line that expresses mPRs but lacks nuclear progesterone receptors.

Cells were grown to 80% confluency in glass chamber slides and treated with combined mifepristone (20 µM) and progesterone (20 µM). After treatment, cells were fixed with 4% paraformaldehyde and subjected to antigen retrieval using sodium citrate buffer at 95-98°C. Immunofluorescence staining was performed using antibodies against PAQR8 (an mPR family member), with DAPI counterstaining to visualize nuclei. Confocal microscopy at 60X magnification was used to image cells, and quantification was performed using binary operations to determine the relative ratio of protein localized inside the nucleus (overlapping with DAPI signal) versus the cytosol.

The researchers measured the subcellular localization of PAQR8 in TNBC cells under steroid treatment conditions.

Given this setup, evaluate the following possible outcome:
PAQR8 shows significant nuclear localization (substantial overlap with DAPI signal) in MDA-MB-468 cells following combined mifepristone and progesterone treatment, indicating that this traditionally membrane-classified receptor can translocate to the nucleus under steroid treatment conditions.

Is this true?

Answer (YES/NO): YES